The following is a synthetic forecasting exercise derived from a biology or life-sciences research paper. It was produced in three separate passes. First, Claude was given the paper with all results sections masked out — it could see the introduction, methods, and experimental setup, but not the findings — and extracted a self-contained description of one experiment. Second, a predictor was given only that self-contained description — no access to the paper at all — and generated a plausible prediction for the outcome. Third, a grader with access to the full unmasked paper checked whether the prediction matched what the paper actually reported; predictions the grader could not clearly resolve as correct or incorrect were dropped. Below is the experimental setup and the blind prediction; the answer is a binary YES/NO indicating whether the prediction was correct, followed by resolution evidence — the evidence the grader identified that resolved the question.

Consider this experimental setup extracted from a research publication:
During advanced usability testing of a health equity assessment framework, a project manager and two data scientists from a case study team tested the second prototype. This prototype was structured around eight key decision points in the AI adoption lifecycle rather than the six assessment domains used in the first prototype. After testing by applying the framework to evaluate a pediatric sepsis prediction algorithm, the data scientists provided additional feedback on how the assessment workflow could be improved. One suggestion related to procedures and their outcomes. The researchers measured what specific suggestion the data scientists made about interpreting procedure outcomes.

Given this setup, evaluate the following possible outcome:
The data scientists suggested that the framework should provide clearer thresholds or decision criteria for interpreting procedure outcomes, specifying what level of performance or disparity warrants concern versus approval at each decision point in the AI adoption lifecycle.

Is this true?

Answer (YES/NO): NO